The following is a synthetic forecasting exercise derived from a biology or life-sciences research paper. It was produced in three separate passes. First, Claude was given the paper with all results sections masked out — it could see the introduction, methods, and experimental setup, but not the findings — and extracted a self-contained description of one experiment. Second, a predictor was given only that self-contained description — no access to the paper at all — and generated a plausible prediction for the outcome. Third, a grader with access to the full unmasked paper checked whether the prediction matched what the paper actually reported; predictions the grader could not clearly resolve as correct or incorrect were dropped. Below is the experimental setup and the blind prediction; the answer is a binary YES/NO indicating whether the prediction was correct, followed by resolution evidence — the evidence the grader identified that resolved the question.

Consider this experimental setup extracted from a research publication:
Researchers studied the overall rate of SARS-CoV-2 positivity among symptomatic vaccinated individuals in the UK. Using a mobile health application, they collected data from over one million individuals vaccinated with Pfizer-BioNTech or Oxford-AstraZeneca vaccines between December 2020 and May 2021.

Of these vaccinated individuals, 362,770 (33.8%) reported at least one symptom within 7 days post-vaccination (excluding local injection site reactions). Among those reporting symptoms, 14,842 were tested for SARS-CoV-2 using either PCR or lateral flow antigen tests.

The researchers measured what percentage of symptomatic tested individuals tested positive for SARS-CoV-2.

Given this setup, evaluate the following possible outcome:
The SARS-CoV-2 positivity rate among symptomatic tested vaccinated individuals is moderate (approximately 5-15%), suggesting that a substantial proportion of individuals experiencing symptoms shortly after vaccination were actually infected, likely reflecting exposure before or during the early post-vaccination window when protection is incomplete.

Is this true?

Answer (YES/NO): NO